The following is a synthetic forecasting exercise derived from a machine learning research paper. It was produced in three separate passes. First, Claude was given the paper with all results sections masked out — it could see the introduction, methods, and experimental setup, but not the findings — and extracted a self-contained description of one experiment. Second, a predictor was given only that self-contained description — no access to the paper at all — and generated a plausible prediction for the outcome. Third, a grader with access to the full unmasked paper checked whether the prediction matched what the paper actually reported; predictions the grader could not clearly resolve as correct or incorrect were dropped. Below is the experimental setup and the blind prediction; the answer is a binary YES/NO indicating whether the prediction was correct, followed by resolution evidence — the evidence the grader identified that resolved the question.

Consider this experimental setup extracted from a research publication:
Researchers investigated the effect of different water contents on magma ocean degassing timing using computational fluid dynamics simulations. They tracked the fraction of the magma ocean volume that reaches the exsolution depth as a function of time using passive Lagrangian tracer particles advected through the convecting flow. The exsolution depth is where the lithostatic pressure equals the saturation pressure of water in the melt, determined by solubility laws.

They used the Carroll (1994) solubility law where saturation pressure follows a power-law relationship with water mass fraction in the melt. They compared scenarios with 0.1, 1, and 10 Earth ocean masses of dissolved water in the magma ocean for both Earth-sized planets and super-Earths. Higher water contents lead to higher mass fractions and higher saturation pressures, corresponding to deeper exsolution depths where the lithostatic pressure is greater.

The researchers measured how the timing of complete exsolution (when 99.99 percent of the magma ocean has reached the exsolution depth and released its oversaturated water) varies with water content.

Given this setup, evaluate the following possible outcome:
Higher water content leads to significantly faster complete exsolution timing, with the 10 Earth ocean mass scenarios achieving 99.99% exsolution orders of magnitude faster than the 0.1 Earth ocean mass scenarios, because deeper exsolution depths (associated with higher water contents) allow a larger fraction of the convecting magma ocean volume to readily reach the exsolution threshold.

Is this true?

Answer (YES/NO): NO